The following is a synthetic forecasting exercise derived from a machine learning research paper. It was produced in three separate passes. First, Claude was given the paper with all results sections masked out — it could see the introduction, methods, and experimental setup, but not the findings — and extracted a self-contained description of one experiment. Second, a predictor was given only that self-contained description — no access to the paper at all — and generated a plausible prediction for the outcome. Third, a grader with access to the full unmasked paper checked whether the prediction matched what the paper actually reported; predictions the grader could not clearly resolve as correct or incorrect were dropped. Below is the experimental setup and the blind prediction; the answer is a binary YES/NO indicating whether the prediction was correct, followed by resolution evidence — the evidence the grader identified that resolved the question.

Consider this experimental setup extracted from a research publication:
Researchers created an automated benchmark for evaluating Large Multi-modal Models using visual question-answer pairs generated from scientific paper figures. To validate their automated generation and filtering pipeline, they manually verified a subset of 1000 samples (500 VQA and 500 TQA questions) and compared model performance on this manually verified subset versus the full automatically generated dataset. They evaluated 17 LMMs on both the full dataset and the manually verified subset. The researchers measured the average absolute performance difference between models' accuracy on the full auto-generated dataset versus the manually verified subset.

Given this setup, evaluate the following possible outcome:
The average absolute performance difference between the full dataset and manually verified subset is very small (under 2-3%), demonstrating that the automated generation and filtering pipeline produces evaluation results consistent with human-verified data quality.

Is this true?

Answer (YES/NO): YES